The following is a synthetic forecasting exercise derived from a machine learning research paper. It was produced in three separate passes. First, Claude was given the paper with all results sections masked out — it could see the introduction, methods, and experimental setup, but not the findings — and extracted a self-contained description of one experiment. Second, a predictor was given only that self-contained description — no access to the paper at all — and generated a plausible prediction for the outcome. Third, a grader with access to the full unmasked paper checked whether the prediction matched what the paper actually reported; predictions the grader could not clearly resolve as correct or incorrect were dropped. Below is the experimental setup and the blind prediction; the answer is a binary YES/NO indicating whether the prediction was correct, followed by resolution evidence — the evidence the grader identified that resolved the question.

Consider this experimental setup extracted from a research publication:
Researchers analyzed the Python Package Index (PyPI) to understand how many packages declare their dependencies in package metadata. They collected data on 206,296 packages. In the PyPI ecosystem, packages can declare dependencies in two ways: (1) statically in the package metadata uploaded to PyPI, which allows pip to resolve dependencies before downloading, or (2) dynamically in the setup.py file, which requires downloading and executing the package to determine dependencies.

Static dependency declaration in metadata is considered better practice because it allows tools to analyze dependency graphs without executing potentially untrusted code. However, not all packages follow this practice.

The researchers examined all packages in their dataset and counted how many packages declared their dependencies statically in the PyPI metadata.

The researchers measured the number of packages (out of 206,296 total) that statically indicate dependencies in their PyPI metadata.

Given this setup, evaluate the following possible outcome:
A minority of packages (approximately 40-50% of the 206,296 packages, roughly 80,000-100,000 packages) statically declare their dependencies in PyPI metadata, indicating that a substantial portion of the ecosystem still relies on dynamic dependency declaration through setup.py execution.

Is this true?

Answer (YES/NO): NO